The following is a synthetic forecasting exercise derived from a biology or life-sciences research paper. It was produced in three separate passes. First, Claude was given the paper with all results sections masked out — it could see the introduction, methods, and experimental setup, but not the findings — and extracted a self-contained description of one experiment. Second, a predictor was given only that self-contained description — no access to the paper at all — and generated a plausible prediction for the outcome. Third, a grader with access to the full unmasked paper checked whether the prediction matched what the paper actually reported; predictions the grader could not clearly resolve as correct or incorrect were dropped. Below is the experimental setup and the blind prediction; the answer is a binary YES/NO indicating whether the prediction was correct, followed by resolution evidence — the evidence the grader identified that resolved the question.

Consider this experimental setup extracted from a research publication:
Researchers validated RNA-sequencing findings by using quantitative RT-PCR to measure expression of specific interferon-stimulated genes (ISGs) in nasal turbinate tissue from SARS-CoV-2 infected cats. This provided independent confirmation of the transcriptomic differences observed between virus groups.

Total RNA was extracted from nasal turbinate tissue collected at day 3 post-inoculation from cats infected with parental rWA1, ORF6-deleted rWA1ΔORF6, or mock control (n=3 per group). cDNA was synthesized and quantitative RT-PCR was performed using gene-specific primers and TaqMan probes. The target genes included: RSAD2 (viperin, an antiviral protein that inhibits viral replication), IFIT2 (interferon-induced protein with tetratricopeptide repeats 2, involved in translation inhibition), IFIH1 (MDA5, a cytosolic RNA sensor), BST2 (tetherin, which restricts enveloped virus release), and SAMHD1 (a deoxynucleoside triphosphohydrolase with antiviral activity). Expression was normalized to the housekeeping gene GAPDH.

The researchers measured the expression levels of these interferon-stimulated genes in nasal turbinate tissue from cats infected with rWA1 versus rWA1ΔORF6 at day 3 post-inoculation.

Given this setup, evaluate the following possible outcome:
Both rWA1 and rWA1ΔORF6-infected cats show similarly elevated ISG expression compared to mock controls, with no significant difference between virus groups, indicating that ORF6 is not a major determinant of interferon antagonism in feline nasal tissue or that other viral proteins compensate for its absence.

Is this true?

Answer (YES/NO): NO